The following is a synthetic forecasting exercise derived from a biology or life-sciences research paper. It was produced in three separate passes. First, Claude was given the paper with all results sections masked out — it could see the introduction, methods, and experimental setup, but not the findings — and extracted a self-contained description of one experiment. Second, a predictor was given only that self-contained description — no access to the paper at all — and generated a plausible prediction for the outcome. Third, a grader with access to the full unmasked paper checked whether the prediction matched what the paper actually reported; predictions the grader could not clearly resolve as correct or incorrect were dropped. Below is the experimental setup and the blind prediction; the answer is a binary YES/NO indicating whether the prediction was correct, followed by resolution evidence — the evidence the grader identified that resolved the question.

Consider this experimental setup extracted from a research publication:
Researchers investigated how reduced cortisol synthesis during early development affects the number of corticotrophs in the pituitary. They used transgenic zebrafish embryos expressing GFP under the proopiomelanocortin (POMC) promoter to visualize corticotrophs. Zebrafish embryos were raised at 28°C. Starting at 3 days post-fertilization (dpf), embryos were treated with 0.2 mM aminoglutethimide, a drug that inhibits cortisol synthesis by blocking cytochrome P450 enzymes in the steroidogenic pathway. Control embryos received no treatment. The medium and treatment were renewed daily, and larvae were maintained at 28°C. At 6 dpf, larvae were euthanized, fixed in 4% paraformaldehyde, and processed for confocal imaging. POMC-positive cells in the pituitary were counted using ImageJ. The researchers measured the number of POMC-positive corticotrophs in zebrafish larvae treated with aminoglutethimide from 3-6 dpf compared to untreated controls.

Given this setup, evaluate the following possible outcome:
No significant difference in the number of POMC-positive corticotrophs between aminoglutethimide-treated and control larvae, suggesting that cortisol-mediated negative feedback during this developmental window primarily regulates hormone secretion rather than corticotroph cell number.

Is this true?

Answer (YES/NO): NO